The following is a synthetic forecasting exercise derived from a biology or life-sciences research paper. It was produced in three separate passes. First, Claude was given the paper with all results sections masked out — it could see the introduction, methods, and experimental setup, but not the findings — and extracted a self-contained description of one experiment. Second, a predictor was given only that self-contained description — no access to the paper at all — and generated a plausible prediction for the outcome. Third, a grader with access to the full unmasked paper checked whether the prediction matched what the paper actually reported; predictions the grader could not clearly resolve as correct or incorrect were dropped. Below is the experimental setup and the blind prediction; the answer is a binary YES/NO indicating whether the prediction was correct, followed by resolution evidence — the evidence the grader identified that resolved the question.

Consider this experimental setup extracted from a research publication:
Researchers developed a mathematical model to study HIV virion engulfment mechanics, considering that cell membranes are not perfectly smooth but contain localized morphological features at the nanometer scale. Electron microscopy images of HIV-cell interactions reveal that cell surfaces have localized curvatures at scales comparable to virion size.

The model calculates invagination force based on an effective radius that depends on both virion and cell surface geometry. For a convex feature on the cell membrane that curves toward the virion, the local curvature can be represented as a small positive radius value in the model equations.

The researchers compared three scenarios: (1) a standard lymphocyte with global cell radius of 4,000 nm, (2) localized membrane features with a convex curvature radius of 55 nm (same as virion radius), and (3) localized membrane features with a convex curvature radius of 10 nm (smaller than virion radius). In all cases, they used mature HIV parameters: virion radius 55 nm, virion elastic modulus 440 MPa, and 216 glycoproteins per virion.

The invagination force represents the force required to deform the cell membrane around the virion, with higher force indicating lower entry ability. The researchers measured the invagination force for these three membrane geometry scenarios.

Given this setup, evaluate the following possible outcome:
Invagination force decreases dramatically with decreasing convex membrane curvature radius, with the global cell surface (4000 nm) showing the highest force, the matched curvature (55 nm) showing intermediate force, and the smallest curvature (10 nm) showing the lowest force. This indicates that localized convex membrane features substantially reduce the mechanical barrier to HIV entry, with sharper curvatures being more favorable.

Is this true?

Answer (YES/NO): YES